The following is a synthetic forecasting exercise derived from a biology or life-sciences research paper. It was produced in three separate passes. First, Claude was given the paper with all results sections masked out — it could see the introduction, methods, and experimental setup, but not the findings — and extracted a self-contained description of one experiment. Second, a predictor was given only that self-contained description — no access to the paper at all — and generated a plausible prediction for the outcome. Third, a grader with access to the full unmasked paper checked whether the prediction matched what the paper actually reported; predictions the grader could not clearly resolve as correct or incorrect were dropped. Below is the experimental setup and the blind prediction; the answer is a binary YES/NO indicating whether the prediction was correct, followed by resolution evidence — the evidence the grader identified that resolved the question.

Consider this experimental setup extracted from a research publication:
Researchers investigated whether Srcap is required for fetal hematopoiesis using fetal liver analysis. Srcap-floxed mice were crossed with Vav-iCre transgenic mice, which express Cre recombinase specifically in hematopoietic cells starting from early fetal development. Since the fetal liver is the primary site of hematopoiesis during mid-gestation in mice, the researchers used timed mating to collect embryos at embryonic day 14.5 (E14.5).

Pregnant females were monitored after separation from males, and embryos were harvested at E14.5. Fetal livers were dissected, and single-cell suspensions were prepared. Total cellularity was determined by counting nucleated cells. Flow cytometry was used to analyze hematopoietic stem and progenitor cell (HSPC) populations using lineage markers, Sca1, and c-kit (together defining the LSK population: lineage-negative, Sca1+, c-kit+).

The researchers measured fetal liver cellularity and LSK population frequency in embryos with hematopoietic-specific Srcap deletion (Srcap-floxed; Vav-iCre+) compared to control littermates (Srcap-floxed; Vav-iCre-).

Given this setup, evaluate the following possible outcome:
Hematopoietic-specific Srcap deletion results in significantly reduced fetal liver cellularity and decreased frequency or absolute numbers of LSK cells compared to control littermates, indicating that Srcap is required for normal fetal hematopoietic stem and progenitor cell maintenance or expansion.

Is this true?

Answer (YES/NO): NO